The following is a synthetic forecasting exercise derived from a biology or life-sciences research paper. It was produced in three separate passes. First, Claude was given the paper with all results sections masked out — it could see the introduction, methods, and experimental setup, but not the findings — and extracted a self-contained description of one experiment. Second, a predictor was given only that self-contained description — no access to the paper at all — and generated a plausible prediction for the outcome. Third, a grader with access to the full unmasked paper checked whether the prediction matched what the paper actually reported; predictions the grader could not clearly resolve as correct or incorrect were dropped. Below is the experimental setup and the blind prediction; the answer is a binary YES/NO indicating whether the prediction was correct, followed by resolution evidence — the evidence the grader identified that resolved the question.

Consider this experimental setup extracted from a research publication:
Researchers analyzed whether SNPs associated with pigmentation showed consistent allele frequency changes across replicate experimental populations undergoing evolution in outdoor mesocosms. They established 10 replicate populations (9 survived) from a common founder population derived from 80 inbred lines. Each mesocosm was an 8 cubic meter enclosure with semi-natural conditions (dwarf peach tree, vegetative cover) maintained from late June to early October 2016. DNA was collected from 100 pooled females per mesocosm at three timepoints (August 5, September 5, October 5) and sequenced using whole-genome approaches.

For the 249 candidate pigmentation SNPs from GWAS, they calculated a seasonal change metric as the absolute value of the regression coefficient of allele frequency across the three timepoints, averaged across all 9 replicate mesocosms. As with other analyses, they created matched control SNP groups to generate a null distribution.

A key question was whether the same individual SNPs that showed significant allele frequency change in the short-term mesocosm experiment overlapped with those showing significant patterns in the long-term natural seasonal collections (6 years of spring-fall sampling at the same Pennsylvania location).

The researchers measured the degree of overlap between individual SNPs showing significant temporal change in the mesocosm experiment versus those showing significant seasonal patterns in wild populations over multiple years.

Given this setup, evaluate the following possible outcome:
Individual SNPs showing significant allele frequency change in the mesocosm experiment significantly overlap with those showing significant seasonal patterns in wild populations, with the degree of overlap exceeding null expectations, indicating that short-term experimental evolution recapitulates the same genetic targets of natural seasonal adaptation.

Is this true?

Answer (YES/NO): NO